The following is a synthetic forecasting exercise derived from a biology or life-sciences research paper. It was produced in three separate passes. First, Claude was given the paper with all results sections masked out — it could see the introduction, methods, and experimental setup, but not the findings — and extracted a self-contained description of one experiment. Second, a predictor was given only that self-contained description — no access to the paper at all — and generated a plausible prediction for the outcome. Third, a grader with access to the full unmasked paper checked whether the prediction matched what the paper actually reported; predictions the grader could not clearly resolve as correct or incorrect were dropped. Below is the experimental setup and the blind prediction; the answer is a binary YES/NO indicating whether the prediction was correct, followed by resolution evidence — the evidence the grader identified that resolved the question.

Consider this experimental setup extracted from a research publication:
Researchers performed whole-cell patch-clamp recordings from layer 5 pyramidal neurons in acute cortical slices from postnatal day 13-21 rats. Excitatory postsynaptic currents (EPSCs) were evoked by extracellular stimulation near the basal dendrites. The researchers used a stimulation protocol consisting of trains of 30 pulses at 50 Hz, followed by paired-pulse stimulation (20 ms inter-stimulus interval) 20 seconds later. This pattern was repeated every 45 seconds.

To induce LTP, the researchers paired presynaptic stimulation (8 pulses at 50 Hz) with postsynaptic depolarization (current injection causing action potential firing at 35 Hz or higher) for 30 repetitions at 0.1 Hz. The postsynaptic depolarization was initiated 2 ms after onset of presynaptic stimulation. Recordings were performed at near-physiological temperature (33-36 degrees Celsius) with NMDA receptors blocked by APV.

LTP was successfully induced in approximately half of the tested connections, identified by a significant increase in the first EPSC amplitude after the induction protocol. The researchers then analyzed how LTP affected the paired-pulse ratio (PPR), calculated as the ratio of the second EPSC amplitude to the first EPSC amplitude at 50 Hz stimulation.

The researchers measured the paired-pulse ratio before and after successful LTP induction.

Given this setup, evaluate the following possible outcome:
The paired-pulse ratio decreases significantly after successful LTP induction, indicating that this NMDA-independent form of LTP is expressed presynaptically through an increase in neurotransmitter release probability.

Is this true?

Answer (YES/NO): NO